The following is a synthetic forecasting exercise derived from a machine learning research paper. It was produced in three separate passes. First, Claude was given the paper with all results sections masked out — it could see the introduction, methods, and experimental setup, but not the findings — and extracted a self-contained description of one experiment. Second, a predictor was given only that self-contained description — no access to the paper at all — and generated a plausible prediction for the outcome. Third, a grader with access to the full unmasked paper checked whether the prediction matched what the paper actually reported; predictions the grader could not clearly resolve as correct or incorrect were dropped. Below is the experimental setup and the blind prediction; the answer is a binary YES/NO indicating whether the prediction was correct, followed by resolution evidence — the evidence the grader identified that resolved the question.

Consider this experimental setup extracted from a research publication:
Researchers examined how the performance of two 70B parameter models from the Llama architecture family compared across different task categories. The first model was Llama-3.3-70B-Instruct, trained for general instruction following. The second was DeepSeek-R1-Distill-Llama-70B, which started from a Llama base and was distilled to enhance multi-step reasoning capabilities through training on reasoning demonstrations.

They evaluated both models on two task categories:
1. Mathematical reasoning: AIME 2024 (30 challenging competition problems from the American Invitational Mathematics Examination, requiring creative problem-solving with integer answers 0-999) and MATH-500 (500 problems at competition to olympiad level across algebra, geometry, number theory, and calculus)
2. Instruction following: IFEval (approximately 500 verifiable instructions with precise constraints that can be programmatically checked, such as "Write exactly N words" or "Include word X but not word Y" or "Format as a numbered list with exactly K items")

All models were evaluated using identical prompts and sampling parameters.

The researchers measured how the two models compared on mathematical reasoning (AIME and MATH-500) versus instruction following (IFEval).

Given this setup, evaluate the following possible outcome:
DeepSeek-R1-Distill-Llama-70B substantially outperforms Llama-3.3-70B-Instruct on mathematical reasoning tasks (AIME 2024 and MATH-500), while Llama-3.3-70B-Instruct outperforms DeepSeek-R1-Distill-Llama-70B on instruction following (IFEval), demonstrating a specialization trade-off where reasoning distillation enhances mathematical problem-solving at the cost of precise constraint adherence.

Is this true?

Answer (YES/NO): YES